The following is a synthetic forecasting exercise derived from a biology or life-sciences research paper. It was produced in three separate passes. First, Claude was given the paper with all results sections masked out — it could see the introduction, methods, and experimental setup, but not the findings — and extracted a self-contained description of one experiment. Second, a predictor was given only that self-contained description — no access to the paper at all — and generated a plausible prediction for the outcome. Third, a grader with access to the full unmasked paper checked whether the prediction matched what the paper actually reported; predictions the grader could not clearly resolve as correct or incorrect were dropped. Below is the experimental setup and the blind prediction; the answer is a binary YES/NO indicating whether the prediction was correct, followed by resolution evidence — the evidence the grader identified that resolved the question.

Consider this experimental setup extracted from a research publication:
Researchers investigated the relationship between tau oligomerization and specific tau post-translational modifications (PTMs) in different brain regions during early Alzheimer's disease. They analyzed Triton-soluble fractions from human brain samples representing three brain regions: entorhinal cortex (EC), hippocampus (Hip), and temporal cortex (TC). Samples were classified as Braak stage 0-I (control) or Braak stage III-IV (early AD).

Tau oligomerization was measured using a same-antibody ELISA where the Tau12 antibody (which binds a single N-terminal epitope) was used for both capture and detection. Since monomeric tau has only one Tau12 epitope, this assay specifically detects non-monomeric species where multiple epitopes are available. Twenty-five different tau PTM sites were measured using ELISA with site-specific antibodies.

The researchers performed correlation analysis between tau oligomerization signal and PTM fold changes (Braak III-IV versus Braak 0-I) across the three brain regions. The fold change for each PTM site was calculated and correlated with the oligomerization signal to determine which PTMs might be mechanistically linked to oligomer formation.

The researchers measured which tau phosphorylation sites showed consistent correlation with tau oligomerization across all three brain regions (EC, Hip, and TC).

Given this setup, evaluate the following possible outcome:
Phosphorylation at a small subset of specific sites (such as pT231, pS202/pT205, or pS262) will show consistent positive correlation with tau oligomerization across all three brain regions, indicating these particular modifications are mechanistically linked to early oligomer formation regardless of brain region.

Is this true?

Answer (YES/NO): NO